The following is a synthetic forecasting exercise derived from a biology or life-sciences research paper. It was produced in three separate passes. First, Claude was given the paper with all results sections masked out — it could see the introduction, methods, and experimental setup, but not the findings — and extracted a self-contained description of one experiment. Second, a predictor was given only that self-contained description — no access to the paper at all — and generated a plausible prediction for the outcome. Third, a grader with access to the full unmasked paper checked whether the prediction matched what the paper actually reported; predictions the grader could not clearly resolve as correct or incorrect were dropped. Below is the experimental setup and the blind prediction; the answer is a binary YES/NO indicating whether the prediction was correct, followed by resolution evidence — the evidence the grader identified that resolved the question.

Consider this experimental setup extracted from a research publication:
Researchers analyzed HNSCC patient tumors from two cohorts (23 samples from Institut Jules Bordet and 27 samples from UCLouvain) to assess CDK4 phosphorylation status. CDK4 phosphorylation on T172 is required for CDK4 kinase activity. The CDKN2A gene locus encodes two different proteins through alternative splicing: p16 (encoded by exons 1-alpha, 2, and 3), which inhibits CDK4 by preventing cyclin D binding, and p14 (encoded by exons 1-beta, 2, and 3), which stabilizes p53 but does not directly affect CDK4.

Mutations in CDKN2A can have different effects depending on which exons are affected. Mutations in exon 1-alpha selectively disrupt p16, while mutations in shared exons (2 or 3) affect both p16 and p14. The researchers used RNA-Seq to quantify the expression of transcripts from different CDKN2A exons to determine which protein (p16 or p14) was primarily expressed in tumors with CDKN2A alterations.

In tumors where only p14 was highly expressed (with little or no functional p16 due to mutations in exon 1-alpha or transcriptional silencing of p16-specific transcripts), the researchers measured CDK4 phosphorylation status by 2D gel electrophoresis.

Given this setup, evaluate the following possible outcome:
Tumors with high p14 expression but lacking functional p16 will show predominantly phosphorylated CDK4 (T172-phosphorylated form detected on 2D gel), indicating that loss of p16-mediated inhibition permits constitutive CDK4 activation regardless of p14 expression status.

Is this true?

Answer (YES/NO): YES